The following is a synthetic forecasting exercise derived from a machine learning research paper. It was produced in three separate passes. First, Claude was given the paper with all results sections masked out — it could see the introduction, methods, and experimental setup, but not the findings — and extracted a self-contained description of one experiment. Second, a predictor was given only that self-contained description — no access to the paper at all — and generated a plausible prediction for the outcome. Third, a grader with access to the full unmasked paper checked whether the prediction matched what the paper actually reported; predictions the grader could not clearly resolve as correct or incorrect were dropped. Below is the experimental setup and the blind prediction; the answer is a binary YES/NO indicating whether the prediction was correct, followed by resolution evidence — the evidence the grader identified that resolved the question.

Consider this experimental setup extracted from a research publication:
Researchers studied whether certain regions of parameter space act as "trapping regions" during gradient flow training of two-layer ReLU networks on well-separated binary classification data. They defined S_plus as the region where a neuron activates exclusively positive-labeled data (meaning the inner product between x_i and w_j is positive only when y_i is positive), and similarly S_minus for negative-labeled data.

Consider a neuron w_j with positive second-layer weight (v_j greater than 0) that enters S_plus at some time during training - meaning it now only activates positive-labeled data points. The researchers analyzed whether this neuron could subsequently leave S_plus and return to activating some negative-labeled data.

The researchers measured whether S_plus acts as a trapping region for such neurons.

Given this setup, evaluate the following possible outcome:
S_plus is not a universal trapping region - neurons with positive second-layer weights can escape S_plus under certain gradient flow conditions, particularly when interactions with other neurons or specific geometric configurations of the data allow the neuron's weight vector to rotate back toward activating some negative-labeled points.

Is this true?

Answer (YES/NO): NO